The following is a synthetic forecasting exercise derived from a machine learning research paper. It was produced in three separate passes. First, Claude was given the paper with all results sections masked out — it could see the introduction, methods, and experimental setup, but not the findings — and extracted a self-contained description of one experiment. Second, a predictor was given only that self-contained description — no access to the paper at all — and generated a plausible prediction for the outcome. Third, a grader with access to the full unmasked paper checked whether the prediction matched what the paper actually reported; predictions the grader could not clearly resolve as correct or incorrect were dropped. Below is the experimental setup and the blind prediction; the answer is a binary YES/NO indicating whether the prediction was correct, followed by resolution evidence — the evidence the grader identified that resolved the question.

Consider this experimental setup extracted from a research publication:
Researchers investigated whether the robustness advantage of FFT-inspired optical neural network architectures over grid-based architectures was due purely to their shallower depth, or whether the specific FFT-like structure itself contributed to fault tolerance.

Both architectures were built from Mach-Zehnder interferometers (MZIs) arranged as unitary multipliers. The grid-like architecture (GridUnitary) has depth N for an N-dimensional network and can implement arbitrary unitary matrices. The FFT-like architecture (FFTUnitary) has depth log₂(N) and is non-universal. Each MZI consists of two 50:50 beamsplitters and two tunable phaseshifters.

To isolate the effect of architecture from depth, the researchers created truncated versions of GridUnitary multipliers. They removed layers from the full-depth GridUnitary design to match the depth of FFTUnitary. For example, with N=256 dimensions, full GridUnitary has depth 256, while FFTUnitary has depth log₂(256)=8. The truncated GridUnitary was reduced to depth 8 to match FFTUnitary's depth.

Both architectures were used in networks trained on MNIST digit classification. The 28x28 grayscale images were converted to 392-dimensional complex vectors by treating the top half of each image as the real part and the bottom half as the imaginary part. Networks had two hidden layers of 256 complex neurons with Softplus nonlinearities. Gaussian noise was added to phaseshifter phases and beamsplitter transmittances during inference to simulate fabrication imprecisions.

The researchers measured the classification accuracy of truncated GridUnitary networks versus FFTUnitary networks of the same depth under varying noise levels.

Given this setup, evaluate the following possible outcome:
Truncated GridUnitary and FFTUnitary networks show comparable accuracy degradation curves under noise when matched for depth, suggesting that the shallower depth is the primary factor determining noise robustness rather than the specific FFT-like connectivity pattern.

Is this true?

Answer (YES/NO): NO